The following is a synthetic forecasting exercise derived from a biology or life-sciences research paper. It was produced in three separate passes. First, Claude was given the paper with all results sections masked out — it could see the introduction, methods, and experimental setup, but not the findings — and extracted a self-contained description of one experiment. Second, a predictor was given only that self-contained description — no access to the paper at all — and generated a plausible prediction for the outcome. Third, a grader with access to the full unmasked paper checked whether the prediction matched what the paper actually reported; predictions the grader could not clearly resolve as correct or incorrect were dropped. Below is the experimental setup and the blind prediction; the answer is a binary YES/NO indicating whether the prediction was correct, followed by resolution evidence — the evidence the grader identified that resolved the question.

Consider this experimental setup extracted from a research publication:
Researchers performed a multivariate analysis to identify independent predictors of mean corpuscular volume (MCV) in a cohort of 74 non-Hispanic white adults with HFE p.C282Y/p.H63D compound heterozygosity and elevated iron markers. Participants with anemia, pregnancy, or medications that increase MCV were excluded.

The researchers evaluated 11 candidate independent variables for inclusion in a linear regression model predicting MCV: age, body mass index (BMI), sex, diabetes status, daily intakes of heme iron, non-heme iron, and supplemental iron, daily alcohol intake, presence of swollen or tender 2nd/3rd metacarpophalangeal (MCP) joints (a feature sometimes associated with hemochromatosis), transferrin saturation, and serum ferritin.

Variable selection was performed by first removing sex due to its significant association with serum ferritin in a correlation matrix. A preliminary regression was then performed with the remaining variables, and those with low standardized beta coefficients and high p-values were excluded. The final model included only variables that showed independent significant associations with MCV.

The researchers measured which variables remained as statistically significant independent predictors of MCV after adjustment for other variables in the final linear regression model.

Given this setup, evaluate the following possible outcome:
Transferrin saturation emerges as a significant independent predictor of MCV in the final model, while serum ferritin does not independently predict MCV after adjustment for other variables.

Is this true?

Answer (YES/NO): NO